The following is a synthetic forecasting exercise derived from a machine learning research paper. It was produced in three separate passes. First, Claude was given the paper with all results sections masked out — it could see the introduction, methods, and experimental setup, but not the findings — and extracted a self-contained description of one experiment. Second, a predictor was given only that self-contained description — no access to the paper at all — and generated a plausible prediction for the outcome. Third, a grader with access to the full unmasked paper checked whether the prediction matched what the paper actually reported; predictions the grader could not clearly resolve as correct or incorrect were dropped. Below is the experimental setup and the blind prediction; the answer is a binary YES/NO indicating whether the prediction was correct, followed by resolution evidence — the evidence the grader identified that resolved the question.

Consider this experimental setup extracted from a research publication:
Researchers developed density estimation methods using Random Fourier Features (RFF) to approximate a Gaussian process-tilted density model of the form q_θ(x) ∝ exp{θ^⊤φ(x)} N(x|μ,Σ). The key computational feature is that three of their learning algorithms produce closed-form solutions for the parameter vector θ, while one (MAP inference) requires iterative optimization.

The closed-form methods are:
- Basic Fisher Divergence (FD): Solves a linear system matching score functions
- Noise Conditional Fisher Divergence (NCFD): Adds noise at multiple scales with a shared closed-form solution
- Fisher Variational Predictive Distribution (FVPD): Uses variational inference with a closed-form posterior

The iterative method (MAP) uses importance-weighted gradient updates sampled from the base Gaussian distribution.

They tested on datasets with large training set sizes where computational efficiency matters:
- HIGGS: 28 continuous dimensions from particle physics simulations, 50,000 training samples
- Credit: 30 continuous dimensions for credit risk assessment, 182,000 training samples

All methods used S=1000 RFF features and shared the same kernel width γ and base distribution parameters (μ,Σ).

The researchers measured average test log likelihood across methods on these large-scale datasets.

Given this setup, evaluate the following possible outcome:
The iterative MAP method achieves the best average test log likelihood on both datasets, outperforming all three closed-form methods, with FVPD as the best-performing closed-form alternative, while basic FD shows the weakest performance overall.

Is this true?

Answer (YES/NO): NO